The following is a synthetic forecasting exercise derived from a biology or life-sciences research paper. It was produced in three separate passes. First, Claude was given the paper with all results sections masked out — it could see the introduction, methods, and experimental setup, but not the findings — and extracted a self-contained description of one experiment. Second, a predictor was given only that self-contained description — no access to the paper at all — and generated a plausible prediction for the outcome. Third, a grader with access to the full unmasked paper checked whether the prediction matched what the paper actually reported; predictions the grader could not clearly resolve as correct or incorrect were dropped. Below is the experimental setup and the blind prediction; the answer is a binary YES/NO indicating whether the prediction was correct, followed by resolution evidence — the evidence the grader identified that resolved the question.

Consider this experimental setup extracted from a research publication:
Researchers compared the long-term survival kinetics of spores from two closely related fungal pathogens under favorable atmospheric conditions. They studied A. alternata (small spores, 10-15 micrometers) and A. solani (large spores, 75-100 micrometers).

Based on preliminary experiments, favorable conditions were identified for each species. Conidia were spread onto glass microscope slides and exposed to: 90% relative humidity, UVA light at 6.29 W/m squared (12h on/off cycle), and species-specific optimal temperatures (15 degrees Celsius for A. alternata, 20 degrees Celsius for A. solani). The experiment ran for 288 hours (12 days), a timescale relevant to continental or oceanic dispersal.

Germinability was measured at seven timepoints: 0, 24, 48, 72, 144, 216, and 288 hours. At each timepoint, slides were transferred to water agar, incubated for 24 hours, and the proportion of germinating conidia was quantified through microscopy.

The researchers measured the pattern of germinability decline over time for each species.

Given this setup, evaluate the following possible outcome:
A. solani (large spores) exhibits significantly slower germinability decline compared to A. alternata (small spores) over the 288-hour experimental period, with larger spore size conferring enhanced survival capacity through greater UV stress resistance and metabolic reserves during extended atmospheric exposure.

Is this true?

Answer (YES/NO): NO